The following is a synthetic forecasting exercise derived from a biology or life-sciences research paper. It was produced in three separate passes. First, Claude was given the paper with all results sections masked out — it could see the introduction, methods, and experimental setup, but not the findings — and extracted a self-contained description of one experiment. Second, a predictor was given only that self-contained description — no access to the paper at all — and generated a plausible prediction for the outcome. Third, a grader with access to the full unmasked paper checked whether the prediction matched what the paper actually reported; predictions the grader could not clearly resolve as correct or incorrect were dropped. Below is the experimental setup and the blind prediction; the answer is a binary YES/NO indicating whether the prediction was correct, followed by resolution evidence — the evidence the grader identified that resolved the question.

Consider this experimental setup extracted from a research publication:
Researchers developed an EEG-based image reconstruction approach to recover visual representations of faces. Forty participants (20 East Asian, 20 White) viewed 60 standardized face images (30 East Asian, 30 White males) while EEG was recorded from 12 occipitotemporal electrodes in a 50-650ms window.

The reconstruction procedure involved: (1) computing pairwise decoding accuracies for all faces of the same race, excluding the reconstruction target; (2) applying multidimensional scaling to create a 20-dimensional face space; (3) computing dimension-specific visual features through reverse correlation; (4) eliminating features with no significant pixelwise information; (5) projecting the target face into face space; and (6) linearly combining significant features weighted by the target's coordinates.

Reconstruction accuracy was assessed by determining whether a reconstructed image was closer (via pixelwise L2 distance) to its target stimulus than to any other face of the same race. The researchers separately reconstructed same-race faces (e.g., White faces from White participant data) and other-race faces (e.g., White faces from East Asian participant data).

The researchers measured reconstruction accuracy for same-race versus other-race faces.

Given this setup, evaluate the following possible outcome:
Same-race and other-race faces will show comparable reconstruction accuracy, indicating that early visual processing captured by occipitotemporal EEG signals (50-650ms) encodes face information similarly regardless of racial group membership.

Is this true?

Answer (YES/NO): NO